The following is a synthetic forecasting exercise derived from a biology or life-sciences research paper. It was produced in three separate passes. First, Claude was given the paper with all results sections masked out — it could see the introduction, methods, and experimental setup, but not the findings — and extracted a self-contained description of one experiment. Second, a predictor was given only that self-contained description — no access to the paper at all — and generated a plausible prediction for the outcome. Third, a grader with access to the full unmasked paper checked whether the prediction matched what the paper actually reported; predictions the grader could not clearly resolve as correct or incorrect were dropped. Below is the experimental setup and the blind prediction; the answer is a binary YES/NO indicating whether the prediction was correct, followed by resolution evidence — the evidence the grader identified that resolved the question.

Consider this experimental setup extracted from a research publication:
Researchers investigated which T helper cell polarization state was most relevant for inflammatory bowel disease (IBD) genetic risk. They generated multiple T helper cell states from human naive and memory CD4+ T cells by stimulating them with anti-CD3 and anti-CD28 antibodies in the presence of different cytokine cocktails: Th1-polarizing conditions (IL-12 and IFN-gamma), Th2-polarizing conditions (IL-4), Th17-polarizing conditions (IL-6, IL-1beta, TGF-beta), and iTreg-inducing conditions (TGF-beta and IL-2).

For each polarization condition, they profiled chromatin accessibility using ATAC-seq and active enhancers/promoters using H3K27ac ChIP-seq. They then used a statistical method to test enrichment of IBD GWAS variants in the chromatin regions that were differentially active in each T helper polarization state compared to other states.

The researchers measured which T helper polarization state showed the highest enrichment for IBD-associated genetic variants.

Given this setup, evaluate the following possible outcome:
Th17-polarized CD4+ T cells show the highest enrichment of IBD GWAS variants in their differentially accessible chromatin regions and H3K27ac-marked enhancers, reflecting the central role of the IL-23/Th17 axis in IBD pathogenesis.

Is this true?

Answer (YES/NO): NO